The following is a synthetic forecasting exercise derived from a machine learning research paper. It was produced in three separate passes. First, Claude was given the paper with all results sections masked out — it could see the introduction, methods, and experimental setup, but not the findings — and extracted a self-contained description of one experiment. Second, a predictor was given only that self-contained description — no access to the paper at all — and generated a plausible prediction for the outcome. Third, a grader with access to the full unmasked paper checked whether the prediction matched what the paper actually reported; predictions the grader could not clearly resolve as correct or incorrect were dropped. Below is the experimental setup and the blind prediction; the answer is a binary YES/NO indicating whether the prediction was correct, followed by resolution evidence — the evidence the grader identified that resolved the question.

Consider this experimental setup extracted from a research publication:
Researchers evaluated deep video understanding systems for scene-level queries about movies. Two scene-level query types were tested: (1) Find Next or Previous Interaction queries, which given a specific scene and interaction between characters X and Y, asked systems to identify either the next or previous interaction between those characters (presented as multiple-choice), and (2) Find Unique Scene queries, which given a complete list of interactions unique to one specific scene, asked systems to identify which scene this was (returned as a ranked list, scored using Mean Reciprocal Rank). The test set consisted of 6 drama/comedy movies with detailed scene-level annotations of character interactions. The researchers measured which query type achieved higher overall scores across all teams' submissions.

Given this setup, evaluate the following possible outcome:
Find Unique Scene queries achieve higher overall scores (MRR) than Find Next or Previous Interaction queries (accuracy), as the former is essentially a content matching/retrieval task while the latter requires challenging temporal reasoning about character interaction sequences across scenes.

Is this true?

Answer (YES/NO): NO